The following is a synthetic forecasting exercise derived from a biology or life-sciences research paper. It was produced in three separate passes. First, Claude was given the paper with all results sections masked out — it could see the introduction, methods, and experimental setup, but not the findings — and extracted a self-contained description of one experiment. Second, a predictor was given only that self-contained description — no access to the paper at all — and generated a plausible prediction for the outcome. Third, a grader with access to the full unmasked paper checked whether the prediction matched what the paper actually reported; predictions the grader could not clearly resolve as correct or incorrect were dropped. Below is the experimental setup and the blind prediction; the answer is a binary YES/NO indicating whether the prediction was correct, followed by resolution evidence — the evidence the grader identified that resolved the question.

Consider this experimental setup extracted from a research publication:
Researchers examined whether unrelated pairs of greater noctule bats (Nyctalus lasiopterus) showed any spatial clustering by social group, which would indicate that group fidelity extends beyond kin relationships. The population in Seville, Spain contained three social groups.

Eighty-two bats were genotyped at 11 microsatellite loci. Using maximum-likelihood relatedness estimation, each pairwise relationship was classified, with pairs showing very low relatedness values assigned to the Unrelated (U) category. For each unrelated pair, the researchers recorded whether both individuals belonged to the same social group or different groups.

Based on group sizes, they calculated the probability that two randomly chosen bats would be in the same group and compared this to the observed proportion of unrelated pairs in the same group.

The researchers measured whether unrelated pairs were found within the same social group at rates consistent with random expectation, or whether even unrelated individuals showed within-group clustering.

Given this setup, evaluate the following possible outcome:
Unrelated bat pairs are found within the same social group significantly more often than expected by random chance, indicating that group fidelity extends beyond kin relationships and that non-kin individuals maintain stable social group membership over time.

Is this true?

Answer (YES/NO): NO